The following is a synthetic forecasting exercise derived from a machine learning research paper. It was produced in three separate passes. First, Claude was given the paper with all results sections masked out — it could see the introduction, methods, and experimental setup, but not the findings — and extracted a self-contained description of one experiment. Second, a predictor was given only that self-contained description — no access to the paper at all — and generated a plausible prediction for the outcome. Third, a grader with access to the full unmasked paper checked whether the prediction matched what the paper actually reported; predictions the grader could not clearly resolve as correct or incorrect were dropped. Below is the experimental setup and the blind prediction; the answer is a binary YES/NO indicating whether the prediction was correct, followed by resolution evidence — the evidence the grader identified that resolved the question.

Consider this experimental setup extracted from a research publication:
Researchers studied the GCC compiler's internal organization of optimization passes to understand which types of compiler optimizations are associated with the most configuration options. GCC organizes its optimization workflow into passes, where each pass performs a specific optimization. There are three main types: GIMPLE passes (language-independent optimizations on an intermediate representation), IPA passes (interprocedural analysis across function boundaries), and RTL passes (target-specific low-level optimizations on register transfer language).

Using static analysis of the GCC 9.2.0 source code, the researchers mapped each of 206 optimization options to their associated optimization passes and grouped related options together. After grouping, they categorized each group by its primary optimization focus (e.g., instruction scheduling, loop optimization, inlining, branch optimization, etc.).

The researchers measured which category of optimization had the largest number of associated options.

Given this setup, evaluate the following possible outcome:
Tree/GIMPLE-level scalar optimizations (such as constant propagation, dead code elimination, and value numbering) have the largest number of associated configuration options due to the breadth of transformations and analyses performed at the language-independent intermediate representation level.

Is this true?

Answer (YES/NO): NO